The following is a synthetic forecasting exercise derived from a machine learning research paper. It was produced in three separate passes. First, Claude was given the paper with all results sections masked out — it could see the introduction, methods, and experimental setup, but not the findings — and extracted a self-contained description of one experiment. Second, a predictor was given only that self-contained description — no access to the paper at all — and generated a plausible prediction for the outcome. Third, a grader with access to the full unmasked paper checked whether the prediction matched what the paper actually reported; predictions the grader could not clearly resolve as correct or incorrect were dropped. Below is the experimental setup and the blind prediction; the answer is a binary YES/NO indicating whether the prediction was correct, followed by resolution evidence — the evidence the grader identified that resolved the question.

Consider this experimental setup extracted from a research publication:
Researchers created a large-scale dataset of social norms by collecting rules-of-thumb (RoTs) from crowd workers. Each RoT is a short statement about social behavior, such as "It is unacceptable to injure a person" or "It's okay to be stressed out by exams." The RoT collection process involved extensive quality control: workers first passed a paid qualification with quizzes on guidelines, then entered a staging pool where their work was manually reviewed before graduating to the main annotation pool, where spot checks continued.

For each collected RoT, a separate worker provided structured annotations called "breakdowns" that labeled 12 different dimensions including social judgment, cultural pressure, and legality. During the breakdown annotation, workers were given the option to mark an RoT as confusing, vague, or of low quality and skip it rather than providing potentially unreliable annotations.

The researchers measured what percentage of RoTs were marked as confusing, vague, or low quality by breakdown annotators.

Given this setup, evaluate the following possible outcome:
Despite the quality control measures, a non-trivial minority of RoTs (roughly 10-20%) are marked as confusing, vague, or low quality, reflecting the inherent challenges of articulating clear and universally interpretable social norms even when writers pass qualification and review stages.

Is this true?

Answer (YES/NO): NO